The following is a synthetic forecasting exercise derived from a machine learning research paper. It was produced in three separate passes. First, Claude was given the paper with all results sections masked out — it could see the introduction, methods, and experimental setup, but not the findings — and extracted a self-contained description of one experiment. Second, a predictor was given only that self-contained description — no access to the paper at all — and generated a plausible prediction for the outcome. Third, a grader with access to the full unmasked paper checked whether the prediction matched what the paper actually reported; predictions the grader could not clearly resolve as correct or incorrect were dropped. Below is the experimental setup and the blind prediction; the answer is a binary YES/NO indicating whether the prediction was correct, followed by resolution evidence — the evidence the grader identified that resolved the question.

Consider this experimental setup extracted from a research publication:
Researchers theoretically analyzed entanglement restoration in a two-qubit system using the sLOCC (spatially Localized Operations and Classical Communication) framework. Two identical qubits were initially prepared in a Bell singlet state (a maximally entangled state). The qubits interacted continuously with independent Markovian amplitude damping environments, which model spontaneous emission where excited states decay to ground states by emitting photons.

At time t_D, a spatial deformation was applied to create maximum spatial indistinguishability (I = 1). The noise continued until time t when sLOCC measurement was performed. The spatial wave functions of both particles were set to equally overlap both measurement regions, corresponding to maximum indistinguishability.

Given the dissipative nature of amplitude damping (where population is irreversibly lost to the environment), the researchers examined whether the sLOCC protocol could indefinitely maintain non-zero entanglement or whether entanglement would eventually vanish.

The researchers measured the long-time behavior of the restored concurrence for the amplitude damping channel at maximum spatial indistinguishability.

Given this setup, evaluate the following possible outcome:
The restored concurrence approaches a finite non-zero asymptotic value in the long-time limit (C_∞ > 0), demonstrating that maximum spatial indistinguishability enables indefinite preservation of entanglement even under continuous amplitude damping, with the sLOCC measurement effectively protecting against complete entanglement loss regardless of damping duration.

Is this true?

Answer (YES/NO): YES